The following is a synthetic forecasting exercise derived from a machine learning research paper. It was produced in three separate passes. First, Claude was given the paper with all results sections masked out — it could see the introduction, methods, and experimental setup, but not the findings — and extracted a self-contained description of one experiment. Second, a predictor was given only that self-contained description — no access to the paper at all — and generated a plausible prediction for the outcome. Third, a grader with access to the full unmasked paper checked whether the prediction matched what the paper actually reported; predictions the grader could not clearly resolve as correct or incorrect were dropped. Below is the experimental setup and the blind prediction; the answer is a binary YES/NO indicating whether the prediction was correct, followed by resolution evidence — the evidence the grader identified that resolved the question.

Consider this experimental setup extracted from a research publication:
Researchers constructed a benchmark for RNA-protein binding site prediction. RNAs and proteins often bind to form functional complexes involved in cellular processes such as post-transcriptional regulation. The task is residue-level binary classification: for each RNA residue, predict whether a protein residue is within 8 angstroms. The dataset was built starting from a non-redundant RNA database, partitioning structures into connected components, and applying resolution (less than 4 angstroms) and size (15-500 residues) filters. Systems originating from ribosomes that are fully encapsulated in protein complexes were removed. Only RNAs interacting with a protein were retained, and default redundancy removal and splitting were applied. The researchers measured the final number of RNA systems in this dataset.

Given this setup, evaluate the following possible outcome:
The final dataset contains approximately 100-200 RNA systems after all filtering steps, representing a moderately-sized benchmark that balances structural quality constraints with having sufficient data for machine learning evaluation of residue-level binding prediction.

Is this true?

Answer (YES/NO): NO